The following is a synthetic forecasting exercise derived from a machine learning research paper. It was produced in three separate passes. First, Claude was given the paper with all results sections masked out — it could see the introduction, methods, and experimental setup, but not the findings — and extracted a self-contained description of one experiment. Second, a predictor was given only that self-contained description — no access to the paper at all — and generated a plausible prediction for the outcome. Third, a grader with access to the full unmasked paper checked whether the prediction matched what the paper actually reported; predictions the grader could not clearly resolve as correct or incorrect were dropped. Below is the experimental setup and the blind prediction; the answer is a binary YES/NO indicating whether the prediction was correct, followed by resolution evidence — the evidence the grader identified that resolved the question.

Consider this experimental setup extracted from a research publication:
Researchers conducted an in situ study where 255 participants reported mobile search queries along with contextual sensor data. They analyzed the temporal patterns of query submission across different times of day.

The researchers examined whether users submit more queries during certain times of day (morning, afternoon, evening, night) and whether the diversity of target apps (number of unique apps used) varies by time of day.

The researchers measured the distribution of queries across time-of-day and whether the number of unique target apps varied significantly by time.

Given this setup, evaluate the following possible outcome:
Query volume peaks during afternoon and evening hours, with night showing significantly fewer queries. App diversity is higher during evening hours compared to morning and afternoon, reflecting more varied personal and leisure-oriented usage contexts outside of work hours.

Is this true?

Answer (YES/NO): NO